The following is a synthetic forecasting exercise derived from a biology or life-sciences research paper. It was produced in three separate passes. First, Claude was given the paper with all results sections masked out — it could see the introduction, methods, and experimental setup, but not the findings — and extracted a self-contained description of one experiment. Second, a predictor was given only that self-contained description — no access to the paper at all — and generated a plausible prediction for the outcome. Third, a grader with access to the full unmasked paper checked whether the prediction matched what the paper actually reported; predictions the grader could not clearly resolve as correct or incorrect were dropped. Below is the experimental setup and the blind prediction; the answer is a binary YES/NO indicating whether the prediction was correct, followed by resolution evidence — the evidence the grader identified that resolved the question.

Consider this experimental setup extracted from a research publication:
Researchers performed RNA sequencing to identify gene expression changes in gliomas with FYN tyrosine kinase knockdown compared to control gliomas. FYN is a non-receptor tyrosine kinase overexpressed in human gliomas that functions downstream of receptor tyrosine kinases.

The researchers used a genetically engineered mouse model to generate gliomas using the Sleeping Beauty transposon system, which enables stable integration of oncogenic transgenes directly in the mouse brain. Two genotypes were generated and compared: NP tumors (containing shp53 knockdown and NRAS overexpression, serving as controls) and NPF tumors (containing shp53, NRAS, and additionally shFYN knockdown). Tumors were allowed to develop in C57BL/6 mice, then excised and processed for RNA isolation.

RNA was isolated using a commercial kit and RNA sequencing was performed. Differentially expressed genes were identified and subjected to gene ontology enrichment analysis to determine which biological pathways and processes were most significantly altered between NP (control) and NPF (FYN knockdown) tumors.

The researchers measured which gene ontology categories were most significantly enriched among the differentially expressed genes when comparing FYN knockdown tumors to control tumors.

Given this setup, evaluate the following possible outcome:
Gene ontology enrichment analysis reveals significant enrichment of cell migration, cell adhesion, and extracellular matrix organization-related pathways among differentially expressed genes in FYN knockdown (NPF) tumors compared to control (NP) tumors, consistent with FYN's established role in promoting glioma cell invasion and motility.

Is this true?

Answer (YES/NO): NO